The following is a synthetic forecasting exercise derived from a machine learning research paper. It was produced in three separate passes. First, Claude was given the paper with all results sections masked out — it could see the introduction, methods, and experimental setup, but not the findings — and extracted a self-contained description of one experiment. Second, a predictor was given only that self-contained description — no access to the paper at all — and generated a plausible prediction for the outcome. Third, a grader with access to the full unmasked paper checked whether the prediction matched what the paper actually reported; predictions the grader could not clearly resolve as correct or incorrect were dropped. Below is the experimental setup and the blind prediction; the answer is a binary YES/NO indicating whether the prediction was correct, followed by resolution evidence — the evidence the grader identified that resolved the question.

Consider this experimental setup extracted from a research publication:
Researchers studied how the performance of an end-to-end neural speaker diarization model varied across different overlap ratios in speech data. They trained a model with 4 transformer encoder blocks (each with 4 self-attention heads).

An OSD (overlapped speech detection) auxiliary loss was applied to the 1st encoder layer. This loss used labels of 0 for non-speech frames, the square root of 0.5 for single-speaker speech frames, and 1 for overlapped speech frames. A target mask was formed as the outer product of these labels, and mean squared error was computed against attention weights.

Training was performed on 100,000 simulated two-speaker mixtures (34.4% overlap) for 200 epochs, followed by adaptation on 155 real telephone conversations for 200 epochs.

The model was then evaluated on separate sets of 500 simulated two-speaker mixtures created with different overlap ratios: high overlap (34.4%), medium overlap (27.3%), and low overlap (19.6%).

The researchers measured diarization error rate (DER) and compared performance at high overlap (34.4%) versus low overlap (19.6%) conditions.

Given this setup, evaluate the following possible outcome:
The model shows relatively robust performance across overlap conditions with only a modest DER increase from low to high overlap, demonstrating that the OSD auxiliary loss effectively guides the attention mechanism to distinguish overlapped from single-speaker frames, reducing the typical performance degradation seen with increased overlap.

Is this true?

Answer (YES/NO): NO